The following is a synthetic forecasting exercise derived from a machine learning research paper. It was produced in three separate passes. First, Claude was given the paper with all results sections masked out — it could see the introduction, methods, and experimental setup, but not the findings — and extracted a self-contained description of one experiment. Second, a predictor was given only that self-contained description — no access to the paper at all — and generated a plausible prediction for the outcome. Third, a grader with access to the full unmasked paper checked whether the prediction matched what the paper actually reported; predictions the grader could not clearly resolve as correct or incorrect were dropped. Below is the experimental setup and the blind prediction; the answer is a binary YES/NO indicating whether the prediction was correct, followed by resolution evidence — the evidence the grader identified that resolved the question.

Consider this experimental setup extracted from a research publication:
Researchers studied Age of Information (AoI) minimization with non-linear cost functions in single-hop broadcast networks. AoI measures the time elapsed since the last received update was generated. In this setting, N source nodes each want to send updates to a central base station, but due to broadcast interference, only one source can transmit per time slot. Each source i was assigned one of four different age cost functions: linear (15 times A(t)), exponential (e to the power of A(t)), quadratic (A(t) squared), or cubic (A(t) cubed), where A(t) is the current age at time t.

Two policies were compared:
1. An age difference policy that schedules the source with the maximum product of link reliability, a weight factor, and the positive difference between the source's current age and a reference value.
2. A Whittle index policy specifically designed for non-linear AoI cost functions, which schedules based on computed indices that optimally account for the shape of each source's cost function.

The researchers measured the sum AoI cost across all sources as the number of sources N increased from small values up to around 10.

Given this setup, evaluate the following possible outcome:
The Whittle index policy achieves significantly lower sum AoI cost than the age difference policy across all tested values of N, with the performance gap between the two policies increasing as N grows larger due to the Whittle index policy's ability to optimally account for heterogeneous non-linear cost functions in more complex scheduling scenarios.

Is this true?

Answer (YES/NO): YES